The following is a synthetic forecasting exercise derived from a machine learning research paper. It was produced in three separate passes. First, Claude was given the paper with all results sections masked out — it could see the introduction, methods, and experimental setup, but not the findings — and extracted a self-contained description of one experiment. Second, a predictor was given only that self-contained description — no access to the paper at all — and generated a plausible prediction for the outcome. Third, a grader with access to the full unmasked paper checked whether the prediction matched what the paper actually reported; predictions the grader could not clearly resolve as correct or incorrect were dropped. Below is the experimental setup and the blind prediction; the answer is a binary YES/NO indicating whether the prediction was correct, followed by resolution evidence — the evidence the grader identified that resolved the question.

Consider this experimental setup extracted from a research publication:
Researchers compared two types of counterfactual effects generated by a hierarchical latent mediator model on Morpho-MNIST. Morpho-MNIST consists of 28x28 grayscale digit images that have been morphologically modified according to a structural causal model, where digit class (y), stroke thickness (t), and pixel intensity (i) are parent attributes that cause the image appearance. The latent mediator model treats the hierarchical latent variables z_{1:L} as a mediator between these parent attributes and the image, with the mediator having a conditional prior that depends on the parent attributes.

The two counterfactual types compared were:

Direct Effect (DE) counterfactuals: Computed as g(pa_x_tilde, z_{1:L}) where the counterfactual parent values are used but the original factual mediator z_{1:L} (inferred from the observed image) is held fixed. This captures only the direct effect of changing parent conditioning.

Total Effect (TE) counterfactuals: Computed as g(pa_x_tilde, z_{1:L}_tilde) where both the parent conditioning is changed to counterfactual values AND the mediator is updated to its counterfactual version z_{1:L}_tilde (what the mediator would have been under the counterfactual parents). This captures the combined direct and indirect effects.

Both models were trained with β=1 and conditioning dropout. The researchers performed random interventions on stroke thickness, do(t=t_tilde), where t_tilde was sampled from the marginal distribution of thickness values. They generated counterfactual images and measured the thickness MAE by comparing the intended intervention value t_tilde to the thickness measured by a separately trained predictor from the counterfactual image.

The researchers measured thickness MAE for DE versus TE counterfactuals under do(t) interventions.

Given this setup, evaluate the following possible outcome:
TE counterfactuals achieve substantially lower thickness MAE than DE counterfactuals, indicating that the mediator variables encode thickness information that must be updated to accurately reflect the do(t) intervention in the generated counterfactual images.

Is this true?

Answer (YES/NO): NO